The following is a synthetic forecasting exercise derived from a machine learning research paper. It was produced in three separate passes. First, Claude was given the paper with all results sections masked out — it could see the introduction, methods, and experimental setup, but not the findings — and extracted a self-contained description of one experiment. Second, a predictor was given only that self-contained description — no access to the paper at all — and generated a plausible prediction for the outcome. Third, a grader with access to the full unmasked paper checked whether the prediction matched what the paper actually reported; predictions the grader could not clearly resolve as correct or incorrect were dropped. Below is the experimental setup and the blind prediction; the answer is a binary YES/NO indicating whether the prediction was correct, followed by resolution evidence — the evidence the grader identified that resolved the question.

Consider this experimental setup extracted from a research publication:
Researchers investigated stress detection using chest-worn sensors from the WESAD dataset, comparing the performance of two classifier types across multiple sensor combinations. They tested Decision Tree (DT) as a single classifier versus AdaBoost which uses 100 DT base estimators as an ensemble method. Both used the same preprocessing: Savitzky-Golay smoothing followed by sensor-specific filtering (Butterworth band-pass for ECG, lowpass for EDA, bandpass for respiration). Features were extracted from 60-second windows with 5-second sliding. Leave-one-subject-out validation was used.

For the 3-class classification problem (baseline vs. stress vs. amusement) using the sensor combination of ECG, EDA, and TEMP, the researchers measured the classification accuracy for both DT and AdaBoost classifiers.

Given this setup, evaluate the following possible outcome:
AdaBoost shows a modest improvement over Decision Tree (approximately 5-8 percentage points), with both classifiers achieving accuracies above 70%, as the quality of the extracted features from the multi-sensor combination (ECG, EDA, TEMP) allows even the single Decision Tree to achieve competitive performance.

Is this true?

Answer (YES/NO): NO